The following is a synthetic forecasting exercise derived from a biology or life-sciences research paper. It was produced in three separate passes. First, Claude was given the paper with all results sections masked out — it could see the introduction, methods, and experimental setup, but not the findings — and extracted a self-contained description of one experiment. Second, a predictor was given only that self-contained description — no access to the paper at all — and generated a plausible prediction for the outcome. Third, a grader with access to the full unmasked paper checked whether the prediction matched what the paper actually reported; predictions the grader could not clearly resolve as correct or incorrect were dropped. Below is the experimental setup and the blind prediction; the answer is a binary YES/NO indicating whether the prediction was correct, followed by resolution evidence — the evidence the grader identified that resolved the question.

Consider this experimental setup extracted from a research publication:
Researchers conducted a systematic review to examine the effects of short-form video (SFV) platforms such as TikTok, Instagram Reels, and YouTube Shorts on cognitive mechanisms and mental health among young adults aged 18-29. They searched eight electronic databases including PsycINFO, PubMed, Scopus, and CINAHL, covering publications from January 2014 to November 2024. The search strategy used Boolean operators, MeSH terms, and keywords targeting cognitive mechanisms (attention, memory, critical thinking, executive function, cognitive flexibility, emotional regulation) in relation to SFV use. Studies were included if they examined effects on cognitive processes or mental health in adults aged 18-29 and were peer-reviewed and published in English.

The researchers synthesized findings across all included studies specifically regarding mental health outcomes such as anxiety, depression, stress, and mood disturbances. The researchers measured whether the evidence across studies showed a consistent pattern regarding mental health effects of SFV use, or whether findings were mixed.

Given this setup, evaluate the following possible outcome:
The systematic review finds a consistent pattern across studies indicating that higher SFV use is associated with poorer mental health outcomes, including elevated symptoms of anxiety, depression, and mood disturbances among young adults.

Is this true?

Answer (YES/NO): NO